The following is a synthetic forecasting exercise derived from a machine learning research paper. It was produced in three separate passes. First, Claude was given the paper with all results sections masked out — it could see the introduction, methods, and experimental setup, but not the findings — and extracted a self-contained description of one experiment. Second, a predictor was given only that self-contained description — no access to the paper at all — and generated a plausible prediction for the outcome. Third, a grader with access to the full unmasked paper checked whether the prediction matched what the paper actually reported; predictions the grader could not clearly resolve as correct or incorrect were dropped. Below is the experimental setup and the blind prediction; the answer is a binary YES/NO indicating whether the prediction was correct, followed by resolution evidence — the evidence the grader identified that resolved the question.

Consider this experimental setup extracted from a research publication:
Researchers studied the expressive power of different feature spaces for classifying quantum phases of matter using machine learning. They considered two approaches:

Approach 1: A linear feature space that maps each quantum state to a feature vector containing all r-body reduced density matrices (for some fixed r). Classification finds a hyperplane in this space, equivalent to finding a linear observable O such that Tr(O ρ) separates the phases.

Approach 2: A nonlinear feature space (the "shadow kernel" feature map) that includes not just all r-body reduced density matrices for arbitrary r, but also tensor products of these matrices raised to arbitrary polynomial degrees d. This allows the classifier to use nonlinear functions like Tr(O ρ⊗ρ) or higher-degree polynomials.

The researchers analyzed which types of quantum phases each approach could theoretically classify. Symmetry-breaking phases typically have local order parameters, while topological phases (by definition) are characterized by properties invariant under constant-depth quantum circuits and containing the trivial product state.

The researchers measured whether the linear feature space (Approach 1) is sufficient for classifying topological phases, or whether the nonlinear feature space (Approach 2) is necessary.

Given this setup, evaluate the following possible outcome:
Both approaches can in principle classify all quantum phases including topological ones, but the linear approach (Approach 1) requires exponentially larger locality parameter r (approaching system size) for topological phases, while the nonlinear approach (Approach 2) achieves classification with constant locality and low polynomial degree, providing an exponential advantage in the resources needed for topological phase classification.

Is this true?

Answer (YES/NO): NO